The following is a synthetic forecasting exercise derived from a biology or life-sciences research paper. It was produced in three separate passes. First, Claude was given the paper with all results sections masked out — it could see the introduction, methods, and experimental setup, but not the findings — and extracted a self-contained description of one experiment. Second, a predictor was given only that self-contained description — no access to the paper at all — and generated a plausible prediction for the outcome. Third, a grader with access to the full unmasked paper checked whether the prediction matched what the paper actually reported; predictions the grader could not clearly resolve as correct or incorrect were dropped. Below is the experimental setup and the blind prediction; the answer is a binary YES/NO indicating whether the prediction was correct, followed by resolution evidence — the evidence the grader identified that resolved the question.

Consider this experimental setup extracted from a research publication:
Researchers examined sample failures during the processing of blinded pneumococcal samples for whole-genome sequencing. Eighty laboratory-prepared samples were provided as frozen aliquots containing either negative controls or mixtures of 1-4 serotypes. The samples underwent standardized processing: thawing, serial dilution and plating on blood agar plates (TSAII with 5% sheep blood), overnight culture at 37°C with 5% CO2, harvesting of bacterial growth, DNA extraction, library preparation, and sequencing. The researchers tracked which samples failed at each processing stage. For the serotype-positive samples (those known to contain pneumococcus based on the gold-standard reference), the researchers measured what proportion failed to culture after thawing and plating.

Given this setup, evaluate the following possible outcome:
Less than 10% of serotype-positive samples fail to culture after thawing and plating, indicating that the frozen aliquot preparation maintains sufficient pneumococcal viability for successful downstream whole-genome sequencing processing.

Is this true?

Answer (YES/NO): NO